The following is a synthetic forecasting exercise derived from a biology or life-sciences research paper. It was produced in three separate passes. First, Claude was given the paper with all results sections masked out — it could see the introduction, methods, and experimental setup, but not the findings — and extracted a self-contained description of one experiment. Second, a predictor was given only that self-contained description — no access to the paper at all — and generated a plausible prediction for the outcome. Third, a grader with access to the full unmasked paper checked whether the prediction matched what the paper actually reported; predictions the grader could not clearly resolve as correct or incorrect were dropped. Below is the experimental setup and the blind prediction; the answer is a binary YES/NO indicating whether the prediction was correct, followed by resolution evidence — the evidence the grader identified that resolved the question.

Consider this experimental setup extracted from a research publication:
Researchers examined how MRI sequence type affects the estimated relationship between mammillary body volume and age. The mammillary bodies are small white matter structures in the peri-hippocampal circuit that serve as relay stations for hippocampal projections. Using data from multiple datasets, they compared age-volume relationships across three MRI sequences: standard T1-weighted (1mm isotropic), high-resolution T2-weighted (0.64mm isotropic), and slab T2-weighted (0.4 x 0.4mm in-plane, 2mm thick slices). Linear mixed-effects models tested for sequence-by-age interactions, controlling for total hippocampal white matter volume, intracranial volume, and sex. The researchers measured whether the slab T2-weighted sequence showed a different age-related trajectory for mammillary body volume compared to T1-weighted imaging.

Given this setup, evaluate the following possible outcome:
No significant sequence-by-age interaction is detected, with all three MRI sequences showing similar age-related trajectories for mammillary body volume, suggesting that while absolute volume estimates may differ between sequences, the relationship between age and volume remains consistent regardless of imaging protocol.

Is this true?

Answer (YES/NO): NO